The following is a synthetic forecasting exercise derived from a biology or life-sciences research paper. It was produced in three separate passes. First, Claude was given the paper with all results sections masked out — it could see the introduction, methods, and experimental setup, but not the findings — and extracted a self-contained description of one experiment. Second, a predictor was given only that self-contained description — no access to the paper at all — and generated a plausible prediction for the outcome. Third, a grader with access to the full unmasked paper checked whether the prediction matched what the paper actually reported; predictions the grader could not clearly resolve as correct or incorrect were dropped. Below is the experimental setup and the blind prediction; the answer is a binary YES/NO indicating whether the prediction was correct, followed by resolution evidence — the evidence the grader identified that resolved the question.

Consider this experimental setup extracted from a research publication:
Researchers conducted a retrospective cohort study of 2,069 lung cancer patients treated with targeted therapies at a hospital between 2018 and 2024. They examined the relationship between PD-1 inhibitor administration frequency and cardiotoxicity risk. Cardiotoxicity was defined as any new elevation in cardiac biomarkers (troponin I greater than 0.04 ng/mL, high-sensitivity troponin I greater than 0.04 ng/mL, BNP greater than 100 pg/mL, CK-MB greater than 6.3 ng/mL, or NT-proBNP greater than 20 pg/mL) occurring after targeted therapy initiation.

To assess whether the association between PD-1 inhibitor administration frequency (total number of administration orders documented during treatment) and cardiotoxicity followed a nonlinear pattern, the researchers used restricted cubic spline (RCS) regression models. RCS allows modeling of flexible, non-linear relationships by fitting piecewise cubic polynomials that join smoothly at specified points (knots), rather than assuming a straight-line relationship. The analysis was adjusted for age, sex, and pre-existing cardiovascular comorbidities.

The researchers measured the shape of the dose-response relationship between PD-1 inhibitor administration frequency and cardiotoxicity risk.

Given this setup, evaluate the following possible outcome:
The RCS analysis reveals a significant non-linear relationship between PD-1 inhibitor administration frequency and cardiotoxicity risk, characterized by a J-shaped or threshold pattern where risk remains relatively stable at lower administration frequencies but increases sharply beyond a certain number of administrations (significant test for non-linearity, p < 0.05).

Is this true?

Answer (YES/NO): NO